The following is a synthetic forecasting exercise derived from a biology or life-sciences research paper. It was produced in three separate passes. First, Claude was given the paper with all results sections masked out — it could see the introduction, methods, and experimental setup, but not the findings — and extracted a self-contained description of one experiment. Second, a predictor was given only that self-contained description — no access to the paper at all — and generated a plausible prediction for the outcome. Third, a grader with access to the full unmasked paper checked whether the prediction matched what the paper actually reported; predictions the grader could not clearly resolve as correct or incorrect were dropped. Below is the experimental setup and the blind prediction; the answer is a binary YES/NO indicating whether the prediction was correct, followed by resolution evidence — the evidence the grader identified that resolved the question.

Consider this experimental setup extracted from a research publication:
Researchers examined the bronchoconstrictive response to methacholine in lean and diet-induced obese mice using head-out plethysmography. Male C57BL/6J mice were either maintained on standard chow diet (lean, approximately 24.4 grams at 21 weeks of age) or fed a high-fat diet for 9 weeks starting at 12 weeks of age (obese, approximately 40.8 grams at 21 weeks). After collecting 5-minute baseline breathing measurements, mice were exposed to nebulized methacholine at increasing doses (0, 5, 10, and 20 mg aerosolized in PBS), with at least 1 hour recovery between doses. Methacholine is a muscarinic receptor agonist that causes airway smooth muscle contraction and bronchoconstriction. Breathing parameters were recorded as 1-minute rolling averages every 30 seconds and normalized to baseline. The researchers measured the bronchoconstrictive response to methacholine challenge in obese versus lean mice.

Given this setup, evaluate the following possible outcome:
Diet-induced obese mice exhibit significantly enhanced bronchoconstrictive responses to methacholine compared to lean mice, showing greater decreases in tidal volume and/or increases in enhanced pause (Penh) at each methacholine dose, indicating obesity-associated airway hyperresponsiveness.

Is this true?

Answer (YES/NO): NO